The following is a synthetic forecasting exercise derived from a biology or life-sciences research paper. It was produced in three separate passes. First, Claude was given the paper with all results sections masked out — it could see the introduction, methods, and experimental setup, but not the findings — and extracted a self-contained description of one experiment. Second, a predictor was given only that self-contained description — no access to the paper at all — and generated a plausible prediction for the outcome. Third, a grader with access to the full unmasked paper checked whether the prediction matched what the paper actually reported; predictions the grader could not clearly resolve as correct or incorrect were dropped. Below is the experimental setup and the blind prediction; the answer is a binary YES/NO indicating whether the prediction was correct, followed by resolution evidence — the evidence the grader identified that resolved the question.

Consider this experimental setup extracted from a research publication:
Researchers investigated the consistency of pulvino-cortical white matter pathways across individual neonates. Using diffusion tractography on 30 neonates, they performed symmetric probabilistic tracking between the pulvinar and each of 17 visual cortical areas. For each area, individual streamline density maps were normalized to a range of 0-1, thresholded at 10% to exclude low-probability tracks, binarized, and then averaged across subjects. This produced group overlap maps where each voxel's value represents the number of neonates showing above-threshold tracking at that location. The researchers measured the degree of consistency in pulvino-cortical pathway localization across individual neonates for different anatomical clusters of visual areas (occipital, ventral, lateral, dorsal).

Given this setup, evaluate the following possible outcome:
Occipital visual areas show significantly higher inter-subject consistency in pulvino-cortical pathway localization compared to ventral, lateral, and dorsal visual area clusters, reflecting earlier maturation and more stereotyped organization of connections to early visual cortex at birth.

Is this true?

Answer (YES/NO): NO